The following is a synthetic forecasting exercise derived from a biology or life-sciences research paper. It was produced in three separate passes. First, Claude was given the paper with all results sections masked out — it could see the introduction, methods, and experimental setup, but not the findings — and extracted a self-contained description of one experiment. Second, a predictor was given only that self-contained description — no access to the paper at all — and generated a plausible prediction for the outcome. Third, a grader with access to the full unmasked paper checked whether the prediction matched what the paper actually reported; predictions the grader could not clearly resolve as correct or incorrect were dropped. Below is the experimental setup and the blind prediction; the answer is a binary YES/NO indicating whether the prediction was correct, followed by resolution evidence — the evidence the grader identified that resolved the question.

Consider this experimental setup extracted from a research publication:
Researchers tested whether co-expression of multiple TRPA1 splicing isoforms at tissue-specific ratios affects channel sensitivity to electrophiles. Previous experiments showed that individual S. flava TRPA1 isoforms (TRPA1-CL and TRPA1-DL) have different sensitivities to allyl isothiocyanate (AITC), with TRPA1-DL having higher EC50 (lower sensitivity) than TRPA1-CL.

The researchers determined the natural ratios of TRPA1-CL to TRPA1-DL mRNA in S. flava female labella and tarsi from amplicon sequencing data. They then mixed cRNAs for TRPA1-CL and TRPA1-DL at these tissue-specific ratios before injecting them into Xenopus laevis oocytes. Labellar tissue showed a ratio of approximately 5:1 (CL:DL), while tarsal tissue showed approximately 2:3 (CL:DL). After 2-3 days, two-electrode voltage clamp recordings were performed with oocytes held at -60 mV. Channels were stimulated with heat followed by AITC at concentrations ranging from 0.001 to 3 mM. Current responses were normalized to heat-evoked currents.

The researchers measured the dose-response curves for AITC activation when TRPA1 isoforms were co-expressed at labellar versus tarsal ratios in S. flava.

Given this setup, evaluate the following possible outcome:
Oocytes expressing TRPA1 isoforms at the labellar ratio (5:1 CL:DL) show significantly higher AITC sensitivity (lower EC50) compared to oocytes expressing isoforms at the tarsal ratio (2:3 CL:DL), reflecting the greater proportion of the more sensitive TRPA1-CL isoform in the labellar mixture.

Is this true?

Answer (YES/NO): NO